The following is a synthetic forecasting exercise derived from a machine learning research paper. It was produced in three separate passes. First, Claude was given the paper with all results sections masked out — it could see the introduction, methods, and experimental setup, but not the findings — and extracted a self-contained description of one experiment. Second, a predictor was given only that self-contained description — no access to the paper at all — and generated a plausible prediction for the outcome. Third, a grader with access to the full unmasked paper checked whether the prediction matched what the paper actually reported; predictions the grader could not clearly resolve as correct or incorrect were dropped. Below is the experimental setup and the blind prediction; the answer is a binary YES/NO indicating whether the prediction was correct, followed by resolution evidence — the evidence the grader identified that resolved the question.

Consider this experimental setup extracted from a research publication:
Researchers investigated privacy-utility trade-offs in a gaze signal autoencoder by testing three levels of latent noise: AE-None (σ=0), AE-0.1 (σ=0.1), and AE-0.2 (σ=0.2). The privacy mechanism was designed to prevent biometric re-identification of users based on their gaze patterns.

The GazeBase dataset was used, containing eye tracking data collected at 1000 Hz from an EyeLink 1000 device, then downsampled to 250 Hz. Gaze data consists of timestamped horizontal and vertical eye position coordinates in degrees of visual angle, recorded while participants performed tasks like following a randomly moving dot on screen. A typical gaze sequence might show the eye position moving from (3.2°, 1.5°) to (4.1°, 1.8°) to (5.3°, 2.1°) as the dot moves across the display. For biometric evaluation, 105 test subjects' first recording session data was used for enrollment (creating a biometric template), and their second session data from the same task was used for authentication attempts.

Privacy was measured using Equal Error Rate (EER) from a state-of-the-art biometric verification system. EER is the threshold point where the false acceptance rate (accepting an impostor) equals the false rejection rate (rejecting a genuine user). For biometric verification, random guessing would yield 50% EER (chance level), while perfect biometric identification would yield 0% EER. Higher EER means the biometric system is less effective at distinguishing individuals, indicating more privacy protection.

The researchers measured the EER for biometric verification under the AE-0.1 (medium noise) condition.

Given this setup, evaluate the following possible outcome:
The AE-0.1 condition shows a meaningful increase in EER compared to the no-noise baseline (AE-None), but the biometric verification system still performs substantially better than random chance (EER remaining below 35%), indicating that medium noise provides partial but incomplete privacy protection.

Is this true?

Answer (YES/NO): YES